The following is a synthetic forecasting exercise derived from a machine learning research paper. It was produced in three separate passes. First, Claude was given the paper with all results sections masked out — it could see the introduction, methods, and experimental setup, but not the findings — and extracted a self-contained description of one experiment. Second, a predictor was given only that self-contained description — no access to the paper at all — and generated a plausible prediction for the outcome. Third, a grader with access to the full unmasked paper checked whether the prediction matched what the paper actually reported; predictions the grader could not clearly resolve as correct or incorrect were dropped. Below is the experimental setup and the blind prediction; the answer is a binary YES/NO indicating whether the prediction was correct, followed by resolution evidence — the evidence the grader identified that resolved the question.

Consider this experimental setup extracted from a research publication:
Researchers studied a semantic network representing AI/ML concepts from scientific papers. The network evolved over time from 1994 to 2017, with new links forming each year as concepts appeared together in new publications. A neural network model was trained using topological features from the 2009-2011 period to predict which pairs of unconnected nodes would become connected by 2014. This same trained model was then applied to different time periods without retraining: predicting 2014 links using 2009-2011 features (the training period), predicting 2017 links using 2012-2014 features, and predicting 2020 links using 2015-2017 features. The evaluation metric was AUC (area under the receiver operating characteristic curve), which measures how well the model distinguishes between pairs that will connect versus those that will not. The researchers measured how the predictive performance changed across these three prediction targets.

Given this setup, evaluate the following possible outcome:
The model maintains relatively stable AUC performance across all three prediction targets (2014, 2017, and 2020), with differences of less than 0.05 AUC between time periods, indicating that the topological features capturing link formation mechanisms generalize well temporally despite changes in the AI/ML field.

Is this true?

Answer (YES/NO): NO